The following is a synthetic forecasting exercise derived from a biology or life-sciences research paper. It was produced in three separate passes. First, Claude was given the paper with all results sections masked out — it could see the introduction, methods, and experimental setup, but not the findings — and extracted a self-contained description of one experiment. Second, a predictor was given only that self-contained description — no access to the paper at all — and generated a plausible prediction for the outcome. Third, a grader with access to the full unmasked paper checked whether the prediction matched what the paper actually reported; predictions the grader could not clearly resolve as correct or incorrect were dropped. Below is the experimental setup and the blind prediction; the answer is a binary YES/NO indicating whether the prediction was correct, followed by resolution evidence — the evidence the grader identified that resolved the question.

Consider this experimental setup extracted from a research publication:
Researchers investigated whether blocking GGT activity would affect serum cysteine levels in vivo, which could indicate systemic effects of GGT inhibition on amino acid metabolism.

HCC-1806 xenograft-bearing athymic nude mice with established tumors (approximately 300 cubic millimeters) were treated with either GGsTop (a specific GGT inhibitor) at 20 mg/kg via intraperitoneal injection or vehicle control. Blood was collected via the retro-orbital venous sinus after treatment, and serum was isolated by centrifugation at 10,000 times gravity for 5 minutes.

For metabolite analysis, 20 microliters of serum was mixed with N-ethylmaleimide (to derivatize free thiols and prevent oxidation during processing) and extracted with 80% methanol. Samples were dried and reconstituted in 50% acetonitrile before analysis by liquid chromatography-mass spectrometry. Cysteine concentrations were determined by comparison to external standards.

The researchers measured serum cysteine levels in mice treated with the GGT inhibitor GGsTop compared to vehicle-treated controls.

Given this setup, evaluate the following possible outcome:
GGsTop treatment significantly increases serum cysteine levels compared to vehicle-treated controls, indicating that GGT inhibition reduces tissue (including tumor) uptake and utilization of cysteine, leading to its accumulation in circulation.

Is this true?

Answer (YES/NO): NO